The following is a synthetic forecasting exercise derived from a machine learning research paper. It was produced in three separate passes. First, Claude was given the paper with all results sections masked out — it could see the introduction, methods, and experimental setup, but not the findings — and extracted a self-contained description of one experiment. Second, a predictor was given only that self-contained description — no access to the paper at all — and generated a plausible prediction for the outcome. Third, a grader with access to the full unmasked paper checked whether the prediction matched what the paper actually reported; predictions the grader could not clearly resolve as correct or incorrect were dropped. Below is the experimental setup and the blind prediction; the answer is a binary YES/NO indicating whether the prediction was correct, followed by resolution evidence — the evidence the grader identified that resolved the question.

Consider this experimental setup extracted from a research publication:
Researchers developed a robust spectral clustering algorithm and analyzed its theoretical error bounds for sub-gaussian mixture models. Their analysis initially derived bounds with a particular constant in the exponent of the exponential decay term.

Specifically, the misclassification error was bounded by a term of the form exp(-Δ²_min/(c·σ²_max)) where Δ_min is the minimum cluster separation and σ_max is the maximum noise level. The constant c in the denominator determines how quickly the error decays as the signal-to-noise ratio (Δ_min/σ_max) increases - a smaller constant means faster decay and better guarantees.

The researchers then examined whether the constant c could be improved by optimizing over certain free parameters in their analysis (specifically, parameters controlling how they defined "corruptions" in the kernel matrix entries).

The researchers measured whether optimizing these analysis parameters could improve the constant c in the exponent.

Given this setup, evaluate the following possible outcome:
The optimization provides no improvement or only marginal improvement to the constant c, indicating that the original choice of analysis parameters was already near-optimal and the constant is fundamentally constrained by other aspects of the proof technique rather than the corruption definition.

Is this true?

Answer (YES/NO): NO